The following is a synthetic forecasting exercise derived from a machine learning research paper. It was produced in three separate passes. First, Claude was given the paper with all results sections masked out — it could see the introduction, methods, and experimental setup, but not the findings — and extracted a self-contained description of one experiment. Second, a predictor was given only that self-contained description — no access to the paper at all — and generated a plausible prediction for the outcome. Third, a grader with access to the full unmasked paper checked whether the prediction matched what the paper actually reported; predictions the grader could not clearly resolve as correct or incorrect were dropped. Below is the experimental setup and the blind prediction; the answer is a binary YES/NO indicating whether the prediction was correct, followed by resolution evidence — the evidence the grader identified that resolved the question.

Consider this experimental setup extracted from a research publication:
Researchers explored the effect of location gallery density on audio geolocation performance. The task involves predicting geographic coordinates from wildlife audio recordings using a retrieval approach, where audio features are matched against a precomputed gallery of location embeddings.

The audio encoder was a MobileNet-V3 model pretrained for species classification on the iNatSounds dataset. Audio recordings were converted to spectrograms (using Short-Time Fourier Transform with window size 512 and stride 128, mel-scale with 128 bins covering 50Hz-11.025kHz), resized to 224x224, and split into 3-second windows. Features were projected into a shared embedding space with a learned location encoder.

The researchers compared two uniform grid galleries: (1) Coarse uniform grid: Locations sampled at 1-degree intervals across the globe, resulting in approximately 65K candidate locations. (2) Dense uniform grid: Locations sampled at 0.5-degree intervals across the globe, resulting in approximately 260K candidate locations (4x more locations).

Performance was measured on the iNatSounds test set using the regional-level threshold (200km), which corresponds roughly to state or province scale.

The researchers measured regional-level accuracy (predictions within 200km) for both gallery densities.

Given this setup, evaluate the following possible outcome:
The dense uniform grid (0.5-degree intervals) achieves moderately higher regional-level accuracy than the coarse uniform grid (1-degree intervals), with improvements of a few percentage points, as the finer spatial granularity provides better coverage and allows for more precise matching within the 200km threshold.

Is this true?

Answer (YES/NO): NO